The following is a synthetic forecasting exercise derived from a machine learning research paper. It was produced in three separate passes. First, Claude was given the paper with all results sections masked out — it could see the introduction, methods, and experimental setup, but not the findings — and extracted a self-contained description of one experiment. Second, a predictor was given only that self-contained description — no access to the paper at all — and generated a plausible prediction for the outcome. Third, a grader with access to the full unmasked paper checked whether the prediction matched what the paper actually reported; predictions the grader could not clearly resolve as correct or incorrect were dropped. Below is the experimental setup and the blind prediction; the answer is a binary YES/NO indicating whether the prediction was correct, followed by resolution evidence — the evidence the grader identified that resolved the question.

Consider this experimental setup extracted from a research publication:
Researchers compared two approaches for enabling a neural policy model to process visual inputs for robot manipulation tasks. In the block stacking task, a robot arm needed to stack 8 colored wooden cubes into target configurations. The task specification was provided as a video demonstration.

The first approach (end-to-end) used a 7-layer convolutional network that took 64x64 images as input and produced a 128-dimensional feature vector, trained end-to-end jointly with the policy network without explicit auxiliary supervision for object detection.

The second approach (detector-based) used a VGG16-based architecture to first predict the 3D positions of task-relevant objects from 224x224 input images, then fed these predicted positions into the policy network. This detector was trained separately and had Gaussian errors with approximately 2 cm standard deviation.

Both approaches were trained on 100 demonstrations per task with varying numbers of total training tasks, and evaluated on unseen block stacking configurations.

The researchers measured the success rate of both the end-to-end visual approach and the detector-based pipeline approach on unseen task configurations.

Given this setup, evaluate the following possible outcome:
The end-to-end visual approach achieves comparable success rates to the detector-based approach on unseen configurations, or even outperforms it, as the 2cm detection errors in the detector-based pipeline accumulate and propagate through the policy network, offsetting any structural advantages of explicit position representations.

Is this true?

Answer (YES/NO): YES